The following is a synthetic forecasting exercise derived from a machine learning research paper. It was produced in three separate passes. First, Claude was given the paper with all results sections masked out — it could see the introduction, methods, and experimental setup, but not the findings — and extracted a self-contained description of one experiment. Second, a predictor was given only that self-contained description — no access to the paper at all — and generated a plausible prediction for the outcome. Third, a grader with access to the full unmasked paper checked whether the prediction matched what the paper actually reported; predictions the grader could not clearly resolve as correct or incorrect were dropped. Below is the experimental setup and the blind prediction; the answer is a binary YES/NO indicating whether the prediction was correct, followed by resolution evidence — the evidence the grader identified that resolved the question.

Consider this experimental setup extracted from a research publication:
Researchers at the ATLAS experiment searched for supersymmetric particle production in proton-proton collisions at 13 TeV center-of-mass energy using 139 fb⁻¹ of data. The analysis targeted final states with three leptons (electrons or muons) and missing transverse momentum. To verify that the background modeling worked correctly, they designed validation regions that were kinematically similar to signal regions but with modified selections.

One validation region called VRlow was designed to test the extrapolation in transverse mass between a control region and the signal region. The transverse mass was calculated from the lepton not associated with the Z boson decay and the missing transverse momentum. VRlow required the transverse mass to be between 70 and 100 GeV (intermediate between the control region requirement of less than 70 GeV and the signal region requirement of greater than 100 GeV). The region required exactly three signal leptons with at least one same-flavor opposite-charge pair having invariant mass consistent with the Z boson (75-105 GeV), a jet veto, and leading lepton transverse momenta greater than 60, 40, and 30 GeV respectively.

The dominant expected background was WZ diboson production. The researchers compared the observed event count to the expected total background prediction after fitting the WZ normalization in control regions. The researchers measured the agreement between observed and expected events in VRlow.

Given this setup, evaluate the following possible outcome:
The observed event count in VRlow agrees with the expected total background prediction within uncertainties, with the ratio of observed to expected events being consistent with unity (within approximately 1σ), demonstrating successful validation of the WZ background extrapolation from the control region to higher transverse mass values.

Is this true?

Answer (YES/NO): NO